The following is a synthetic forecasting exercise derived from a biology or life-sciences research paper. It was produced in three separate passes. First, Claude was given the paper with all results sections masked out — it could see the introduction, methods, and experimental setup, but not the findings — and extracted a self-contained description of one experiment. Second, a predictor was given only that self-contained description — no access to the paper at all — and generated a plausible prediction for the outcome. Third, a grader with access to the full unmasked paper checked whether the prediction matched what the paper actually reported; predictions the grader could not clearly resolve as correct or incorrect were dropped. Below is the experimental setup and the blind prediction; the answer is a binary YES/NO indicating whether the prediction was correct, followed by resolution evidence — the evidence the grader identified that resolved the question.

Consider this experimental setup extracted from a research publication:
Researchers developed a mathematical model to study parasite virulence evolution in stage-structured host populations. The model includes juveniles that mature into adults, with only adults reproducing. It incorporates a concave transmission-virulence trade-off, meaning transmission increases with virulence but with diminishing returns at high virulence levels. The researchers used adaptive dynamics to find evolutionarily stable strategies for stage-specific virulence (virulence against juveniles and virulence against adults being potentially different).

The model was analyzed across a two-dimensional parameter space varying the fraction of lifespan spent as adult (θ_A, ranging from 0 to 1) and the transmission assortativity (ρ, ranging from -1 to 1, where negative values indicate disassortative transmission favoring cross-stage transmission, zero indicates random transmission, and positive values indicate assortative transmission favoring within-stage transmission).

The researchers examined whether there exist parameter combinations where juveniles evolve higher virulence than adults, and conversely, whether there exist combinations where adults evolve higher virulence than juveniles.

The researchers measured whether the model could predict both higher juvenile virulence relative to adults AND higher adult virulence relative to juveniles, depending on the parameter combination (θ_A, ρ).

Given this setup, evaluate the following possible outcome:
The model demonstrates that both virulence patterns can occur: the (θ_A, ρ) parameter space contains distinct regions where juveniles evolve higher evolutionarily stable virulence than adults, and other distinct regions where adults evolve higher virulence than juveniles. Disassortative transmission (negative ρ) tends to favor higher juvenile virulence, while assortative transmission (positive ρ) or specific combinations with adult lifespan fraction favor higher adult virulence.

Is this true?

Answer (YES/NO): NO